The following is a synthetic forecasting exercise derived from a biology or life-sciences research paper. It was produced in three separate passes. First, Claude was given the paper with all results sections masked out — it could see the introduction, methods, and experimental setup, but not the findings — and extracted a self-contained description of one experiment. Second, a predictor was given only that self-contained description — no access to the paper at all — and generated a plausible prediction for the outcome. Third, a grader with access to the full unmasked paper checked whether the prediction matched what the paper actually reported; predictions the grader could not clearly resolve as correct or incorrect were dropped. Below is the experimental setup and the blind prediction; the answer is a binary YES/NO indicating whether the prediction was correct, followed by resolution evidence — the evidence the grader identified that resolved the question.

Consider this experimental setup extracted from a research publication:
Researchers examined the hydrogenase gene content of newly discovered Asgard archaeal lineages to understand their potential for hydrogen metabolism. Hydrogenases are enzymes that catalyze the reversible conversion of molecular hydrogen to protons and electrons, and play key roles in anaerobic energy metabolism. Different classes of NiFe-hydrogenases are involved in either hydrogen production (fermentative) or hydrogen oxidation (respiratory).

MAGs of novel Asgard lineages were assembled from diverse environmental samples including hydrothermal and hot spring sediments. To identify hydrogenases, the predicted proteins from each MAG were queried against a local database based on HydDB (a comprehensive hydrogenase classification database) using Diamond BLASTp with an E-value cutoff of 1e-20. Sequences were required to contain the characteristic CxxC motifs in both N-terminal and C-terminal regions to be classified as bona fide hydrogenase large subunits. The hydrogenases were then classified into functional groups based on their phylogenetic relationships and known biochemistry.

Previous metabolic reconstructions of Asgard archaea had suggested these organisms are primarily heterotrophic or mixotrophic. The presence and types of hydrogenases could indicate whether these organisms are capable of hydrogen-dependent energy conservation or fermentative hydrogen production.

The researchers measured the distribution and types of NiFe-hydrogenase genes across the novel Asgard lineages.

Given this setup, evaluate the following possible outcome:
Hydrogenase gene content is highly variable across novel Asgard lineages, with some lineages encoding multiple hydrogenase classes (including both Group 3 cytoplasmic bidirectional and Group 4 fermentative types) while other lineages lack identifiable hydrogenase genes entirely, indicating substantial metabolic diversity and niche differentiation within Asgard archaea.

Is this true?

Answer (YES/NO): NO